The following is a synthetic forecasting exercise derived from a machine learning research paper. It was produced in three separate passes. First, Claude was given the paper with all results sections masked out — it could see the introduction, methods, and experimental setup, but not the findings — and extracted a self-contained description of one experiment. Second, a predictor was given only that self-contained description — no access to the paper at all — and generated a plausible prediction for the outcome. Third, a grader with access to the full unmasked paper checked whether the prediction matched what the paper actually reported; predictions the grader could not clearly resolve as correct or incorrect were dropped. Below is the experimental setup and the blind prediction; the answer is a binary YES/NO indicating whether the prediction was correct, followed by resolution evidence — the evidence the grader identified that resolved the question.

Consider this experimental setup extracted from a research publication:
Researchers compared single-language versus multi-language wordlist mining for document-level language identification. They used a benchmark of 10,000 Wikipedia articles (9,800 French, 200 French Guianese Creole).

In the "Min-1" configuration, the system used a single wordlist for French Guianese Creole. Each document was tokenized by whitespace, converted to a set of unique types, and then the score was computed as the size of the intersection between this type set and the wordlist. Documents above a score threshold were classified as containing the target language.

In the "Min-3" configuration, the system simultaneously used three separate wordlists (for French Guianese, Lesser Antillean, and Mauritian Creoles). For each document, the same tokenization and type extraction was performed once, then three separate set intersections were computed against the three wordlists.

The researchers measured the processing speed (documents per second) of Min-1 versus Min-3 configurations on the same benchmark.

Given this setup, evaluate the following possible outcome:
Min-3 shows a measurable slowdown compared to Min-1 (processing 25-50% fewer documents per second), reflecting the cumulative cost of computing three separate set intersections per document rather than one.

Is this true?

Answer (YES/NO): NO